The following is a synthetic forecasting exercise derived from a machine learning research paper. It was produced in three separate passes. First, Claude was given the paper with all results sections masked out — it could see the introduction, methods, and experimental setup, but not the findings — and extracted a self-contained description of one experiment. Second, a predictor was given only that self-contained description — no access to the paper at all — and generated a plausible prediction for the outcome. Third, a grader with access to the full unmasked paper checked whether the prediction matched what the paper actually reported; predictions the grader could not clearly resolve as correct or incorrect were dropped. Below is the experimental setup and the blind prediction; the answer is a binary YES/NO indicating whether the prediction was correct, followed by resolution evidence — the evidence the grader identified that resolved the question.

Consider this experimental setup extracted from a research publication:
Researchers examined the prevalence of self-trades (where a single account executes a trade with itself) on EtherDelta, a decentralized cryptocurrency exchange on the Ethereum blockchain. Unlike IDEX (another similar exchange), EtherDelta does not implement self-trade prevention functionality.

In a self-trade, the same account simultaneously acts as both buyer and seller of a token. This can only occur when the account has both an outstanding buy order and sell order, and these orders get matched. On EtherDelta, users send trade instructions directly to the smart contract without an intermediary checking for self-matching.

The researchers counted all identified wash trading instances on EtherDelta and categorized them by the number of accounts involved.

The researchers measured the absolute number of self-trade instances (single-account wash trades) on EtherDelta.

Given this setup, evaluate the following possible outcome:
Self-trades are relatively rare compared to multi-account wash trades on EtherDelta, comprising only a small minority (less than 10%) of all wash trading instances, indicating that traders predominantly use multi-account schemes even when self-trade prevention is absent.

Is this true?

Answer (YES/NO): NO